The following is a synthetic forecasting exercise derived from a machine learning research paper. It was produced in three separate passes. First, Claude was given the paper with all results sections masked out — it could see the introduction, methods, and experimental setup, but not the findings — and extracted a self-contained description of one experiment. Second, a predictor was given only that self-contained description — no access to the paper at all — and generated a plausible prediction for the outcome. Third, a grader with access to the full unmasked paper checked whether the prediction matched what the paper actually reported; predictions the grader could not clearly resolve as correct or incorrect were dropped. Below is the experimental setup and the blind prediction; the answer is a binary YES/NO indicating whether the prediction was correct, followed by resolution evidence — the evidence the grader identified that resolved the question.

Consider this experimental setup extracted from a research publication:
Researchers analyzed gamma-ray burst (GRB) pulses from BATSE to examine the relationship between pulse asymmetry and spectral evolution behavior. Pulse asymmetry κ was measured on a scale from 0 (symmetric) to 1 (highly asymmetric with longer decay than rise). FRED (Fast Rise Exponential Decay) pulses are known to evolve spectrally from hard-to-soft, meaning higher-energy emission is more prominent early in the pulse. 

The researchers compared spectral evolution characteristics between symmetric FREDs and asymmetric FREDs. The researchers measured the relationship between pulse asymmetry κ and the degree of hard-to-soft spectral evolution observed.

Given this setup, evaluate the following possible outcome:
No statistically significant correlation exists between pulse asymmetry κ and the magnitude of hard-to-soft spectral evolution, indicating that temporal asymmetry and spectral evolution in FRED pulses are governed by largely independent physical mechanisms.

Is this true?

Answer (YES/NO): NO